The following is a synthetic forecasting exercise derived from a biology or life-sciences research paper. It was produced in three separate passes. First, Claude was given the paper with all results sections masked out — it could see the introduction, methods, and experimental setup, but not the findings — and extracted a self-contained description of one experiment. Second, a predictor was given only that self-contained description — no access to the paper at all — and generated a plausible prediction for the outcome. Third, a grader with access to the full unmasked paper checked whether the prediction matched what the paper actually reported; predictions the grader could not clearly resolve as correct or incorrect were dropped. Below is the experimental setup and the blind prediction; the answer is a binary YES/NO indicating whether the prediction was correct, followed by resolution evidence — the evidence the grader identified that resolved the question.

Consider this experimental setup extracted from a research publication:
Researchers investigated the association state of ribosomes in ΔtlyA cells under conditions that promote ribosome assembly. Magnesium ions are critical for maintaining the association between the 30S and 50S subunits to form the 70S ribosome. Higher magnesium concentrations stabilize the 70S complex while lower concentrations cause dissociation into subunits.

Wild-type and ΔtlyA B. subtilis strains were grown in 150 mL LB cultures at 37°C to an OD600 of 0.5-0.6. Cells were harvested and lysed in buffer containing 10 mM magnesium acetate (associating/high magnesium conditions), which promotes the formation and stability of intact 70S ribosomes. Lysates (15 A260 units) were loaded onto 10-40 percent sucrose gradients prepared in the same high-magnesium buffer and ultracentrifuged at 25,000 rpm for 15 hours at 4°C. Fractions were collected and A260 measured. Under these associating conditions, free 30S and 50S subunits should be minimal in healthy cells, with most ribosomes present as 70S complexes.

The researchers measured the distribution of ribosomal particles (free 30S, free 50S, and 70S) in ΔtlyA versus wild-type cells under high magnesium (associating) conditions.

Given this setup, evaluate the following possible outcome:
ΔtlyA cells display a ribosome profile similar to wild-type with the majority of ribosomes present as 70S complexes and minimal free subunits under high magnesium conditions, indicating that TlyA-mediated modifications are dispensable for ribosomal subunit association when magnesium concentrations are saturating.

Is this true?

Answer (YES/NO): NO